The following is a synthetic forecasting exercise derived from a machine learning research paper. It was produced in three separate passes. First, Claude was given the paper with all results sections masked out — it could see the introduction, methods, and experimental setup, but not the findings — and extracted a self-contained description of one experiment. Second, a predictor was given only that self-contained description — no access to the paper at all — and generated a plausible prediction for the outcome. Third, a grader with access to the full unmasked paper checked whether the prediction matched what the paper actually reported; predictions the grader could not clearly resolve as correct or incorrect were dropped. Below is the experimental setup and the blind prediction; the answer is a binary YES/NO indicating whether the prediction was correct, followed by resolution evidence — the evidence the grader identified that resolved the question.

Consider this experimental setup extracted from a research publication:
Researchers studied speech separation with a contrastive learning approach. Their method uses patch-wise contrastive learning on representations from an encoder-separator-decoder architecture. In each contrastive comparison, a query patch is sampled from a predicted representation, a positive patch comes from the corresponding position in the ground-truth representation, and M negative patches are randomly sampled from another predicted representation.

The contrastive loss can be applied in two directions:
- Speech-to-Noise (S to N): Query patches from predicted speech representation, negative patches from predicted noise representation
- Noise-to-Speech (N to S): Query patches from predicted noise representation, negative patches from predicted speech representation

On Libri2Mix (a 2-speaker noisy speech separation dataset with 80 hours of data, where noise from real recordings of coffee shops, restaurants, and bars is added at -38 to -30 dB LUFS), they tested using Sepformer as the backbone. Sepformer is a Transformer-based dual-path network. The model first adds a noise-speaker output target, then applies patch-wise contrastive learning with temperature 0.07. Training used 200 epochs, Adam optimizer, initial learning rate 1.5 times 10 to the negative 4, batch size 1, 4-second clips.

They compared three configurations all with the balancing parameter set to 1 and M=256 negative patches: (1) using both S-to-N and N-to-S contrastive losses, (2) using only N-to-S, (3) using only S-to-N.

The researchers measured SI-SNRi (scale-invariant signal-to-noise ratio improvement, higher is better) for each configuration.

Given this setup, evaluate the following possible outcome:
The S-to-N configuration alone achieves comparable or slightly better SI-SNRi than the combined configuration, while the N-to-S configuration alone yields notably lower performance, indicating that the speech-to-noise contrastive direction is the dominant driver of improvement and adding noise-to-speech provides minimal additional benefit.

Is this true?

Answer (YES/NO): NO